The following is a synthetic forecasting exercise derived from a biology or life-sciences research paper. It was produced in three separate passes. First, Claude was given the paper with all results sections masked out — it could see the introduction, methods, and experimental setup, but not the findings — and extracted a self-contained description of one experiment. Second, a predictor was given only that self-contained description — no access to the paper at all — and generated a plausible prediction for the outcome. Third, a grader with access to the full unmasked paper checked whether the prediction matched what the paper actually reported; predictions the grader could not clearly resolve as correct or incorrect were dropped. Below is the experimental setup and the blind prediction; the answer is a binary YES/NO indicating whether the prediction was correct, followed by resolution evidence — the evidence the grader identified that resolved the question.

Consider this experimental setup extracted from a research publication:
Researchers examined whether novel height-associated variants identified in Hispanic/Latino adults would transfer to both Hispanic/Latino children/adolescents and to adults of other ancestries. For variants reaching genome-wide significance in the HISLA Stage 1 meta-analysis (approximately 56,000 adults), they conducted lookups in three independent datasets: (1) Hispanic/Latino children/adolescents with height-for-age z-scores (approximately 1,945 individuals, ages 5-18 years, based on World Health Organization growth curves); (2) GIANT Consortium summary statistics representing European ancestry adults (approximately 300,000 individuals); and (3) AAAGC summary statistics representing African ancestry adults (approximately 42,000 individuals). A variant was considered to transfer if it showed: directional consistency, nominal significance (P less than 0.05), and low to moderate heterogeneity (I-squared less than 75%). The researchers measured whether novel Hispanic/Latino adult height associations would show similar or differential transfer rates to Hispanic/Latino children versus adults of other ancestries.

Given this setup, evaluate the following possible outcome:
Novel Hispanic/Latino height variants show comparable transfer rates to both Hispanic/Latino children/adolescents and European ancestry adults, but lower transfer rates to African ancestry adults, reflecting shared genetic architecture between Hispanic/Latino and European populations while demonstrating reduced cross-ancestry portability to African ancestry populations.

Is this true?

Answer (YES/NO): NO